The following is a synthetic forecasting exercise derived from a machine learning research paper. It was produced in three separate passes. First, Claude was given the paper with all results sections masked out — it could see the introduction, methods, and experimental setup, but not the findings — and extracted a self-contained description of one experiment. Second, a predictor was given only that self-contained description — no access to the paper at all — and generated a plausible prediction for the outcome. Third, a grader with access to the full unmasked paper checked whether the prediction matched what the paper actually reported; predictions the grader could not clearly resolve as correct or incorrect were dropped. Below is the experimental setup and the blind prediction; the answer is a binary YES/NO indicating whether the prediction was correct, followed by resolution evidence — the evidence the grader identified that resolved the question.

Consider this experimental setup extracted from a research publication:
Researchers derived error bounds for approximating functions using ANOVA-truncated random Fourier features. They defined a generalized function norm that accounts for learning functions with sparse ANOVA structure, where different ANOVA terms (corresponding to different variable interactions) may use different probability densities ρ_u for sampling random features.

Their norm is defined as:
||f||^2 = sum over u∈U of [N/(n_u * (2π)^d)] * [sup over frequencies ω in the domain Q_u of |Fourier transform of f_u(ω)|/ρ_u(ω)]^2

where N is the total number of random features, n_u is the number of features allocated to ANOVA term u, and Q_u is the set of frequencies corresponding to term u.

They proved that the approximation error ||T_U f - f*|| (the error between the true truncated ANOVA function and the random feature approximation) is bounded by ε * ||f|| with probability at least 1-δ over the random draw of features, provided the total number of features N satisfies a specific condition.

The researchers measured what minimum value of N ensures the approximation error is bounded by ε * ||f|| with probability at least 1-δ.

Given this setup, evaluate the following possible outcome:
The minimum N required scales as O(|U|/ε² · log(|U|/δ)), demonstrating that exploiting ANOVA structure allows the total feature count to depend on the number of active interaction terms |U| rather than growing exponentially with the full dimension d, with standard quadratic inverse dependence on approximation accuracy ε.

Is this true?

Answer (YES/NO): NO